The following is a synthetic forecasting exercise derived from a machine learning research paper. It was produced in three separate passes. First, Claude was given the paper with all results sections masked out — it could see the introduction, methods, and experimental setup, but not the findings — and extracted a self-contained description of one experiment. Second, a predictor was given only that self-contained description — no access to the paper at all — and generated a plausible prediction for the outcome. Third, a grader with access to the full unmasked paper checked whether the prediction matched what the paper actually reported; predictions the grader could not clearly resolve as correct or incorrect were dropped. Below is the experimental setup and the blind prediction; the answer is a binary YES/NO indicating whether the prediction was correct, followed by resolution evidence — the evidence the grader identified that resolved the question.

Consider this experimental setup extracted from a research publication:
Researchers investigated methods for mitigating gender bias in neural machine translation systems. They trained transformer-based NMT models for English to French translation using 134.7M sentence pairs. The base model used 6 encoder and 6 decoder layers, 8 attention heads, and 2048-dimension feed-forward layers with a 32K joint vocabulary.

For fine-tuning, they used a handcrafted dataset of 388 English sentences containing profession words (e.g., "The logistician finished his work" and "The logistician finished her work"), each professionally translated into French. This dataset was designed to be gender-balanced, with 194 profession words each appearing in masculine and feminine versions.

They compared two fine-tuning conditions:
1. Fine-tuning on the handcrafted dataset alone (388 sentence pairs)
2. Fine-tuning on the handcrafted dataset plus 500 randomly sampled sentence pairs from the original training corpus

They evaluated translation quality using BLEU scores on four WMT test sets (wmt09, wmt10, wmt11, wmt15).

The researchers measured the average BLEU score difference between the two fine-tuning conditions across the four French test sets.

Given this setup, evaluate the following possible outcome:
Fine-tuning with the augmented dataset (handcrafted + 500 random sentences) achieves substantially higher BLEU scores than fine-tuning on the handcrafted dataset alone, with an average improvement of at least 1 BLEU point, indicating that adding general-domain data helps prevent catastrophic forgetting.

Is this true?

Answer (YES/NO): NO